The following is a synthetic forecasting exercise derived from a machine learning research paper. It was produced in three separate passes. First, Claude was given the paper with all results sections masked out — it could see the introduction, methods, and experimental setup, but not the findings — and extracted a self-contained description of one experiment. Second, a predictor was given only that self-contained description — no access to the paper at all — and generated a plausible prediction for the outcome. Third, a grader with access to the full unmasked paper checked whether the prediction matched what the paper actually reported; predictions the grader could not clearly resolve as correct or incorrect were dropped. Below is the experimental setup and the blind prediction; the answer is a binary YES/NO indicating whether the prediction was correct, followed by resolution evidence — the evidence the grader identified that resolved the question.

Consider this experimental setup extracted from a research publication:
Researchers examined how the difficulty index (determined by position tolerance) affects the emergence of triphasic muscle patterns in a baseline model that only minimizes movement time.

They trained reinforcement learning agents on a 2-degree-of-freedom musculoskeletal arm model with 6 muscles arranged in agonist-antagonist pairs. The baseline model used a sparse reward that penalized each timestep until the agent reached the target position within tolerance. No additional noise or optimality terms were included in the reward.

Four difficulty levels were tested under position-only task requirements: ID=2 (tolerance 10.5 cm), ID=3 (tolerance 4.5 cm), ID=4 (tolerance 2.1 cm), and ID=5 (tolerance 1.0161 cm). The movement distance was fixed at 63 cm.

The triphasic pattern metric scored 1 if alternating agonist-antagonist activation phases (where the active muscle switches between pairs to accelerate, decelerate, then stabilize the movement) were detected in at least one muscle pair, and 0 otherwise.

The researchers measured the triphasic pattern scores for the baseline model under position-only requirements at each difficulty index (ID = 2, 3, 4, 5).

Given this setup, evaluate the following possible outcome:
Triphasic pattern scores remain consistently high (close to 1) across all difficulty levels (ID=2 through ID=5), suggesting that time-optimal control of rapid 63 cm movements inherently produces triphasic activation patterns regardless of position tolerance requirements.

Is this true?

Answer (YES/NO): NO